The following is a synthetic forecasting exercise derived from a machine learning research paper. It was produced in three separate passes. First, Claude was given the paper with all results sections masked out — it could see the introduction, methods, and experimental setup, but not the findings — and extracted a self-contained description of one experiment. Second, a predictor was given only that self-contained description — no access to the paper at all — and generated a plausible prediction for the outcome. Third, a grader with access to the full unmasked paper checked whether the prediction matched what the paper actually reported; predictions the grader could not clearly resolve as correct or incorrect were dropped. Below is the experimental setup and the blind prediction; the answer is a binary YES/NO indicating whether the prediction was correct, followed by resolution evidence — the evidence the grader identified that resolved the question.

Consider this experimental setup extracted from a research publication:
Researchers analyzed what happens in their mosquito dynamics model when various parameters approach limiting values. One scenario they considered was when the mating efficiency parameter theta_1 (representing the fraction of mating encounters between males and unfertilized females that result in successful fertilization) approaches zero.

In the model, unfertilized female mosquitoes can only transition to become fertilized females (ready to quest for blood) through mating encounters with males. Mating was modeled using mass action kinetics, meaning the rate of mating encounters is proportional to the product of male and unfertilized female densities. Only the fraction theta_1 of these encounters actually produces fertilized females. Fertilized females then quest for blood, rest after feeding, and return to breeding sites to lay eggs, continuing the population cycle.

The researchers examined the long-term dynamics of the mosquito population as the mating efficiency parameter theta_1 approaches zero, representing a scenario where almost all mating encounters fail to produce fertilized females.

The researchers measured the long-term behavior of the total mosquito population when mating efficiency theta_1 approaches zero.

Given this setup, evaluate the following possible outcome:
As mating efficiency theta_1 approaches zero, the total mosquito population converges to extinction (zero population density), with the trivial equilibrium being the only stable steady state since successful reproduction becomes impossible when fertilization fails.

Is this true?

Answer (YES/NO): YES